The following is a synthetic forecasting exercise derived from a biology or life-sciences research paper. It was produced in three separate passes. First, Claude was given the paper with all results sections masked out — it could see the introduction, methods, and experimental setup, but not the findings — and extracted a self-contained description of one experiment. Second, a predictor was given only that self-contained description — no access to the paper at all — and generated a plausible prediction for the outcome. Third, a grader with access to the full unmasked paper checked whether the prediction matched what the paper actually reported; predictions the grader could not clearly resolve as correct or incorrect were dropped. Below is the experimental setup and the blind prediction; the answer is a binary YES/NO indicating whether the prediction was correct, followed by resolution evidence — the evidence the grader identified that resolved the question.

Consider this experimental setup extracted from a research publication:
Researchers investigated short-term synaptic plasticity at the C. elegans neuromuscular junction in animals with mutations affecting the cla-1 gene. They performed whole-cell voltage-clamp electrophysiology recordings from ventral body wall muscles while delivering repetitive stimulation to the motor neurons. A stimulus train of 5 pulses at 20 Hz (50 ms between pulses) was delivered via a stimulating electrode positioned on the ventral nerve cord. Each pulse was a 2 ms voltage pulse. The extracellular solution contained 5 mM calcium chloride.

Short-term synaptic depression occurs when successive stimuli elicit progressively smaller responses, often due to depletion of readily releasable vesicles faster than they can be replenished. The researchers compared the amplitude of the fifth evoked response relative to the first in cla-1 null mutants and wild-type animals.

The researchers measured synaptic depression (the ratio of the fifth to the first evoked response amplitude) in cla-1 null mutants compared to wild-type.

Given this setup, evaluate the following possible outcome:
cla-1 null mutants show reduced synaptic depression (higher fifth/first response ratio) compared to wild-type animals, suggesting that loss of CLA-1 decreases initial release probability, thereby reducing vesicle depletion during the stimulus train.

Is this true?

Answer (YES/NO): NO